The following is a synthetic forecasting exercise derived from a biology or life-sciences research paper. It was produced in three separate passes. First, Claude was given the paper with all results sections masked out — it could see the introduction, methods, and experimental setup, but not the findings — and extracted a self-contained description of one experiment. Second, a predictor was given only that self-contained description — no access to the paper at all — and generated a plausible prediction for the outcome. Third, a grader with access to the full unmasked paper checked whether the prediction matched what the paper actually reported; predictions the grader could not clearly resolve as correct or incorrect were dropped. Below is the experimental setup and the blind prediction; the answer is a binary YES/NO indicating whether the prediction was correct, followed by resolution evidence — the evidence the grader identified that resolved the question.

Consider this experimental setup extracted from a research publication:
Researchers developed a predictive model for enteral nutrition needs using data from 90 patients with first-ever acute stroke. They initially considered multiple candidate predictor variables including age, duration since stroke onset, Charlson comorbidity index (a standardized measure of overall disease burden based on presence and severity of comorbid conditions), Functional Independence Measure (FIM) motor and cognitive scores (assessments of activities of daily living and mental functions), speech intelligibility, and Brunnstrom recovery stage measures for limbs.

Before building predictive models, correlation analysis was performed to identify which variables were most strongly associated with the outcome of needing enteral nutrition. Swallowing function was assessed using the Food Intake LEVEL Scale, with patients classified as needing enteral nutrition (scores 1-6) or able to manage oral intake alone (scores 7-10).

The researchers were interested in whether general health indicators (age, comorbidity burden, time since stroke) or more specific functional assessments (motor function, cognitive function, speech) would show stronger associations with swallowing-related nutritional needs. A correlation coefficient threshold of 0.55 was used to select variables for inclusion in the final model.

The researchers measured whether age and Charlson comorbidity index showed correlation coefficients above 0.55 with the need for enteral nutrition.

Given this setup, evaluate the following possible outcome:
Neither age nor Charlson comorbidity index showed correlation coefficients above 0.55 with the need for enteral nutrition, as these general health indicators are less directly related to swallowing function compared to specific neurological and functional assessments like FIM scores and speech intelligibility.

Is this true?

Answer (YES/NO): YES